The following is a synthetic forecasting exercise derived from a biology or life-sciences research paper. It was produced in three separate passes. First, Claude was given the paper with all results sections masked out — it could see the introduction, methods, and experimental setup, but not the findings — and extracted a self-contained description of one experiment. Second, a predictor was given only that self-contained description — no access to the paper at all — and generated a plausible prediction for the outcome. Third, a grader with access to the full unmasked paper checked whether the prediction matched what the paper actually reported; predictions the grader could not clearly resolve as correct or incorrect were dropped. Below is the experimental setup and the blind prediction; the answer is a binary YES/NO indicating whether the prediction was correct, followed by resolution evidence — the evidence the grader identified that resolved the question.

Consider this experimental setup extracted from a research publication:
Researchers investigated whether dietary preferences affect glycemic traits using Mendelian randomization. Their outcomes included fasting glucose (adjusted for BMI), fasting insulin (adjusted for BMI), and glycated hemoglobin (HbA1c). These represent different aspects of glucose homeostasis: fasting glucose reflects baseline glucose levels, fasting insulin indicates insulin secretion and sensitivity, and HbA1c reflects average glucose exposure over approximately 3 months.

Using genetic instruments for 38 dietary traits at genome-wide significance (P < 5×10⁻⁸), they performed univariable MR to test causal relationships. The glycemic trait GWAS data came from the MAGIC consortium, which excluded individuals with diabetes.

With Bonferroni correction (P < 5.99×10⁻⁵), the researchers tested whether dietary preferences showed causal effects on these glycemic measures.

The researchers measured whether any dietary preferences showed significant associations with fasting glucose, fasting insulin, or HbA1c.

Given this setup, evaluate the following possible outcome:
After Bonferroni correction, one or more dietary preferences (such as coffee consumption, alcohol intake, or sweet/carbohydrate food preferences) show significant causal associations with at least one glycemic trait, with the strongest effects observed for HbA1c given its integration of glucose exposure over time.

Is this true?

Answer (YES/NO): NO